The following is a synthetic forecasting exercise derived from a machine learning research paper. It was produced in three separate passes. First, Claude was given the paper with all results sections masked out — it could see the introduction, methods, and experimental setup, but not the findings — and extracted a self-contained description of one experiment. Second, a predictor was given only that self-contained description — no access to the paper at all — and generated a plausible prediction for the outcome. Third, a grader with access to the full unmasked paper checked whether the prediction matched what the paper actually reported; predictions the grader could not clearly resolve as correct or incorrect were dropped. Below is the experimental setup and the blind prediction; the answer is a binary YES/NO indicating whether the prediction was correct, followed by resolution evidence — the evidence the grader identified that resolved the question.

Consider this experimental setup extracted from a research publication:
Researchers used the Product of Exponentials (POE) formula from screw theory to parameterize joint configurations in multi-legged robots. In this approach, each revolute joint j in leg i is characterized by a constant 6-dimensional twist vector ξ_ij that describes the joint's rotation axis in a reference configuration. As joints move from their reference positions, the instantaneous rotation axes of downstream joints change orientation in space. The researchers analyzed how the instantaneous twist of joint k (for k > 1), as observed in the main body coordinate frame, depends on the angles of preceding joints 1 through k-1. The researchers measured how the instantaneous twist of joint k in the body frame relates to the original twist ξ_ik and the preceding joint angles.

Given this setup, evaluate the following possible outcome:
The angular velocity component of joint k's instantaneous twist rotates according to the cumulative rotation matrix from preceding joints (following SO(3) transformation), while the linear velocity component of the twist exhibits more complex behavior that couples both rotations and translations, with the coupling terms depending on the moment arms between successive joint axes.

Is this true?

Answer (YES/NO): YES